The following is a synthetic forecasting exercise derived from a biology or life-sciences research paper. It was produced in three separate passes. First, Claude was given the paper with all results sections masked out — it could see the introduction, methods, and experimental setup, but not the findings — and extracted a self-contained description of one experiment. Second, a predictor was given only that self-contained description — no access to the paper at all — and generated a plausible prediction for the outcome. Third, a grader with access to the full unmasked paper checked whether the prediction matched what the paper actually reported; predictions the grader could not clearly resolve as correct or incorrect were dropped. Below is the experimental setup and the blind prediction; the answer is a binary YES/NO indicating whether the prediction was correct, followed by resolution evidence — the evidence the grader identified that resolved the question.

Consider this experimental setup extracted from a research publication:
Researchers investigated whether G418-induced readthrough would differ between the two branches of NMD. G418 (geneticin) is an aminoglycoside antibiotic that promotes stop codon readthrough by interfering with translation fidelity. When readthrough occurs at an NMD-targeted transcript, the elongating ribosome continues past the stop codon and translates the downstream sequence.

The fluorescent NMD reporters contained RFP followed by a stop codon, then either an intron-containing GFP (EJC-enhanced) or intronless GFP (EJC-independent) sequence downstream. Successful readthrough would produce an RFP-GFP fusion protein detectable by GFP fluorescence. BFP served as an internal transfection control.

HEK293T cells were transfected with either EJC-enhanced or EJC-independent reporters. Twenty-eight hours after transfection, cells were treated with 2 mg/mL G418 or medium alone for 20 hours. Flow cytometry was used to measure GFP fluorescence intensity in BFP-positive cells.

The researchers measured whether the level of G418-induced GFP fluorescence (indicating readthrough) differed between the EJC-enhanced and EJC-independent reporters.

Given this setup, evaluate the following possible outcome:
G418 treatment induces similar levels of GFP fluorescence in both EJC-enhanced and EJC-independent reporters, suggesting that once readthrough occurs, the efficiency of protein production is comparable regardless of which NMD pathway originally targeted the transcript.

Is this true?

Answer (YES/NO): YES